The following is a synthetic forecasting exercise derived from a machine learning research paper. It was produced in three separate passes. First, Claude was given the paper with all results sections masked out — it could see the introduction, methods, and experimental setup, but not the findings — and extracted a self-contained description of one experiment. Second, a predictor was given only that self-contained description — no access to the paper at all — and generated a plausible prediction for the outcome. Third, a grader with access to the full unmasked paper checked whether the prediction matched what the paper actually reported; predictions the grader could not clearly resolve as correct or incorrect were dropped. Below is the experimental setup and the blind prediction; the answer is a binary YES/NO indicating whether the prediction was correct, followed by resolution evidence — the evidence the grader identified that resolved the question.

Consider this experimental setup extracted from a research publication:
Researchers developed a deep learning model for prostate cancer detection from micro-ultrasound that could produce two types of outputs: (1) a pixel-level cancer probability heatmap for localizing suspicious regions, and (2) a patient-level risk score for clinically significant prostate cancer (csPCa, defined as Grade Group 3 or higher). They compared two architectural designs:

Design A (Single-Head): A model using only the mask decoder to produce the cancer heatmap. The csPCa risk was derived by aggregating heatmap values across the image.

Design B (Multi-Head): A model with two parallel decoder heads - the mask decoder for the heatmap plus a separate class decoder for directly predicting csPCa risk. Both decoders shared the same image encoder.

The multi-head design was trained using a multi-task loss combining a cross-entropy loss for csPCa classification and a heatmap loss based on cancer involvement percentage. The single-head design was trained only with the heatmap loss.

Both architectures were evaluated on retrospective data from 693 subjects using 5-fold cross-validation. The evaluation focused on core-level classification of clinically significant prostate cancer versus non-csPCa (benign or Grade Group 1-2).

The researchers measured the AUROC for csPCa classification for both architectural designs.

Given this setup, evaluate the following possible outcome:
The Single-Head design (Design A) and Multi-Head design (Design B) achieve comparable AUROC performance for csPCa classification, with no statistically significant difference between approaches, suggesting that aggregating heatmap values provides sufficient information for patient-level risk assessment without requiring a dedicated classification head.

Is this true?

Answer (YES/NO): NO